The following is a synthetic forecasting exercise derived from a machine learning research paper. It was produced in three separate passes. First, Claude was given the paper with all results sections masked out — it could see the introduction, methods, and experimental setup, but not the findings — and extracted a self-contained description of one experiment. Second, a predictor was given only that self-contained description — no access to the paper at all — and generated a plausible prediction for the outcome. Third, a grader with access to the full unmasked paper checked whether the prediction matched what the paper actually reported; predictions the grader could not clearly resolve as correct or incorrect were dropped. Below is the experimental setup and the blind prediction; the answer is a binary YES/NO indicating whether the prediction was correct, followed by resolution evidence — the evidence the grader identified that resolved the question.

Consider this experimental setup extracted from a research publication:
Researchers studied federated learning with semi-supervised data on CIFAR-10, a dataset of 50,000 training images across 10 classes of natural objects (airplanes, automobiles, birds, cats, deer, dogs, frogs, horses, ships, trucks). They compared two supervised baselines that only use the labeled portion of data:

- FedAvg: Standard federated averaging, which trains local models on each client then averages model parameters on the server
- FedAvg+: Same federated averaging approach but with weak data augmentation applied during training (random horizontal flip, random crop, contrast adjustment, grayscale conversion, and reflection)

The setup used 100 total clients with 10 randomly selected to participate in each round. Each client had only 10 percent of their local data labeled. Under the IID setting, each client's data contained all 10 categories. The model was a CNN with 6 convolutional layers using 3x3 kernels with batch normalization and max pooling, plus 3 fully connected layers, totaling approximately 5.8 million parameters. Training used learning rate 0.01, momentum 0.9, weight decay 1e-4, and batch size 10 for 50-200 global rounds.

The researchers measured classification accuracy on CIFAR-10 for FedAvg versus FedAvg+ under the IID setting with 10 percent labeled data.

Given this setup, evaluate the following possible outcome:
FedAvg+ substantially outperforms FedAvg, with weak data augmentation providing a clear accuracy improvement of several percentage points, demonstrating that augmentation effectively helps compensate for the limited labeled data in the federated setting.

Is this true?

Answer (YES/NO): YES